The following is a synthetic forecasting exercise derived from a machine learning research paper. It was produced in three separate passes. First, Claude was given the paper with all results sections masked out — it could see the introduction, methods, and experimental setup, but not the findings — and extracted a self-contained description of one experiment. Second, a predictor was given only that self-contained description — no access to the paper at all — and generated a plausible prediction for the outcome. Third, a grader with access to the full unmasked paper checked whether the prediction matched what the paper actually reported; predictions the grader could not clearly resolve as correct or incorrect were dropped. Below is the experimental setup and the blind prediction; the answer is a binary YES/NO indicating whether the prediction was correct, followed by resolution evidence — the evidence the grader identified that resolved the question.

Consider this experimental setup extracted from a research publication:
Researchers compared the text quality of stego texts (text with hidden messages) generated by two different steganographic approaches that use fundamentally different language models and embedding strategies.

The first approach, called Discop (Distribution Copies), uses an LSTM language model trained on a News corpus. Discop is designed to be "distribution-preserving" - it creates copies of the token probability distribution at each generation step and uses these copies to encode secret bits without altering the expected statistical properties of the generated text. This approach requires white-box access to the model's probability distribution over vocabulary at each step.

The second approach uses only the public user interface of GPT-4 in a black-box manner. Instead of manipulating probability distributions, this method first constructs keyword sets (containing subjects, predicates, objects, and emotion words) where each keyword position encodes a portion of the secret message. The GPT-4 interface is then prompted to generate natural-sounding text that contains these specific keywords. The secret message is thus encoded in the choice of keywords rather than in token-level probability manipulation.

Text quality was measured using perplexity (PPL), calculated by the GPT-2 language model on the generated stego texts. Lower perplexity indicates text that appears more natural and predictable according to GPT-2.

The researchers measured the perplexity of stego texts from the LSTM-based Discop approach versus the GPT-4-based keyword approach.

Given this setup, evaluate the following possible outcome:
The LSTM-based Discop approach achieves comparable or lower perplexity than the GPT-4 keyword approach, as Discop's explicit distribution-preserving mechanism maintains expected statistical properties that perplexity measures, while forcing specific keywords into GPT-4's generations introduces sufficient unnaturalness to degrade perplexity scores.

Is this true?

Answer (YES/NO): YES